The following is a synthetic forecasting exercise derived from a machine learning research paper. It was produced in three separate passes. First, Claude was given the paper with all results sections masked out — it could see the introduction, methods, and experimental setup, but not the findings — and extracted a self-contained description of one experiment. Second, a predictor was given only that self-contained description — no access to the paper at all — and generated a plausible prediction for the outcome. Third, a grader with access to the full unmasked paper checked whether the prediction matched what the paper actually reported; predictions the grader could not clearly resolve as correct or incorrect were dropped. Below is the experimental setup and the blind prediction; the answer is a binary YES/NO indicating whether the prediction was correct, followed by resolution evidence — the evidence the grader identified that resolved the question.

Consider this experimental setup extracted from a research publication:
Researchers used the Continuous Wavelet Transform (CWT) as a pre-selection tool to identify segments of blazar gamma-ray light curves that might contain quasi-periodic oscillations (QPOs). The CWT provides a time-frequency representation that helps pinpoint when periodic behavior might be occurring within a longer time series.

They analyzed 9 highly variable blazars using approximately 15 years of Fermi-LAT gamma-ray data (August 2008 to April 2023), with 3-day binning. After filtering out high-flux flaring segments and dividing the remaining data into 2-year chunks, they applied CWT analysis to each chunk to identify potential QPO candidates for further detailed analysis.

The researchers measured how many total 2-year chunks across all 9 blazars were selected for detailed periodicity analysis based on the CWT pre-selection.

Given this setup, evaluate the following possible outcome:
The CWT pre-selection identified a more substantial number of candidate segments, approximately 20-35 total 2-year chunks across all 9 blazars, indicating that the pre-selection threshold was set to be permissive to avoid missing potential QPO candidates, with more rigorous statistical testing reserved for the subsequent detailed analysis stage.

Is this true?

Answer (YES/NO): NO